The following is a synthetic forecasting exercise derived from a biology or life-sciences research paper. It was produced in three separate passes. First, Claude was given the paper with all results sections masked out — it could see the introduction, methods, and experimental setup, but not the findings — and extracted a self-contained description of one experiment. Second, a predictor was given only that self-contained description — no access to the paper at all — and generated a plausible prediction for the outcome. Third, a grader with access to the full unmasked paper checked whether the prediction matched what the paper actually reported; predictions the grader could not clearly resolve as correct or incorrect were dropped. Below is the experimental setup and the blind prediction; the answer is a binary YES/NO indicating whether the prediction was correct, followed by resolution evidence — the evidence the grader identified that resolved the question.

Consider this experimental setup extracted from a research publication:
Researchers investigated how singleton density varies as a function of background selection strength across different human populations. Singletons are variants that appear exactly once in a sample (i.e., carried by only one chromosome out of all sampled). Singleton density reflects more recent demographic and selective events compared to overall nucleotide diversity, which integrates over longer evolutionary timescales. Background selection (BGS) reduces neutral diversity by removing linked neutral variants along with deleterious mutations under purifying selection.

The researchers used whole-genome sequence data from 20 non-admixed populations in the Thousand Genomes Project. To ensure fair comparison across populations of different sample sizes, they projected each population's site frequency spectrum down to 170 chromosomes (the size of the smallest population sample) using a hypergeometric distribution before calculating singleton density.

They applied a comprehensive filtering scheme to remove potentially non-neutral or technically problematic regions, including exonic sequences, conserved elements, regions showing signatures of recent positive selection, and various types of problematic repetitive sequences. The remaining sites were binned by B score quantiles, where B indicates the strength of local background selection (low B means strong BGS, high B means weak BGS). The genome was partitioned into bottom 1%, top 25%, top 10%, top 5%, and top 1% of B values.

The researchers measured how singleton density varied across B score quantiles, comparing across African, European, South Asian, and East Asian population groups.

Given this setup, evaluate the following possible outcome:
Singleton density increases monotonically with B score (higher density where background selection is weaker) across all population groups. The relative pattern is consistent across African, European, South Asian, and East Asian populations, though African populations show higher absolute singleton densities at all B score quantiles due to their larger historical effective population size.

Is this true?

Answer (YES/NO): NO